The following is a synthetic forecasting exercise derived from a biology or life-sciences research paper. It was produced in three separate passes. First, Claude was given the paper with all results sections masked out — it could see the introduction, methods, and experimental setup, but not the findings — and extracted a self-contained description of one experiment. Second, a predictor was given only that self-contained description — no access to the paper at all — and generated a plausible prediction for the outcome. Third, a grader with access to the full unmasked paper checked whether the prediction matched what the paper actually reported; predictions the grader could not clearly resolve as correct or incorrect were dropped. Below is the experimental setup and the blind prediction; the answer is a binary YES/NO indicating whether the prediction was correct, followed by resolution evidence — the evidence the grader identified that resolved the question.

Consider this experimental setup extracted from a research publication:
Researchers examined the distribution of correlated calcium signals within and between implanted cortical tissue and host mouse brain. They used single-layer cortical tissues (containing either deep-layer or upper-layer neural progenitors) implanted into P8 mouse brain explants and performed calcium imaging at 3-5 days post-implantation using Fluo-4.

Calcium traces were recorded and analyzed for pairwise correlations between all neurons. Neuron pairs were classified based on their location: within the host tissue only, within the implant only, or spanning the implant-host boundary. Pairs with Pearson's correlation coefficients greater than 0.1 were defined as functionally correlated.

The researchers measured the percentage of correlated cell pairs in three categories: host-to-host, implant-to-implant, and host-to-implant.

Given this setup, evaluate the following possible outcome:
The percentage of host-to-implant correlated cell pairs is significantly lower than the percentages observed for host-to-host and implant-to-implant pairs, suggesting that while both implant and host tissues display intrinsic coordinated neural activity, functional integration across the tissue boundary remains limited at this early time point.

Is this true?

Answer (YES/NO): NO